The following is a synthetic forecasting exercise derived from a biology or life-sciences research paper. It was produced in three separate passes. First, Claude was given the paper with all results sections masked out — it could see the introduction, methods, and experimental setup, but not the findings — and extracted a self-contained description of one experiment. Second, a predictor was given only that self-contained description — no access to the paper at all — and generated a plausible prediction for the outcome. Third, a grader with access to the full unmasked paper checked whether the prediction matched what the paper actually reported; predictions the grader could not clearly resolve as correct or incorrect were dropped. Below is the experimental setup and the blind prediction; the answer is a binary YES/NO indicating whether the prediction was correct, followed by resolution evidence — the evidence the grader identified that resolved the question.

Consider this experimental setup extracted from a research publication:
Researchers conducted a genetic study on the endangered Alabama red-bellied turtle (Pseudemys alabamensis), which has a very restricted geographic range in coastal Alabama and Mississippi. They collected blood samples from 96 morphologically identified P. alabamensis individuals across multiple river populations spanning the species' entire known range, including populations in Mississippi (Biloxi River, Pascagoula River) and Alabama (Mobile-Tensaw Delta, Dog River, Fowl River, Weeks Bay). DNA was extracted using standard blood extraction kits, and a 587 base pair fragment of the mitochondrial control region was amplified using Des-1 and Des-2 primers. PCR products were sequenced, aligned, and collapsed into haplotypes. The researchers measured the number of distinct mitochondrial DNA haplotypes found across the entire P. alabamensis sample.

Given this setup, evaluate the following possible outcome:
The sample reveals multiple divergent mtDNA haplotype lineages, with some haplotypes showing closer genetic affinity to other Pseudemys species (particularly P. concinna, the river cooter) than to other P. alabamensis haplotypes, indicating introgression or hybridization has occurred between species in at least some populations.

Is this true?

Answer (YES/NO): NO